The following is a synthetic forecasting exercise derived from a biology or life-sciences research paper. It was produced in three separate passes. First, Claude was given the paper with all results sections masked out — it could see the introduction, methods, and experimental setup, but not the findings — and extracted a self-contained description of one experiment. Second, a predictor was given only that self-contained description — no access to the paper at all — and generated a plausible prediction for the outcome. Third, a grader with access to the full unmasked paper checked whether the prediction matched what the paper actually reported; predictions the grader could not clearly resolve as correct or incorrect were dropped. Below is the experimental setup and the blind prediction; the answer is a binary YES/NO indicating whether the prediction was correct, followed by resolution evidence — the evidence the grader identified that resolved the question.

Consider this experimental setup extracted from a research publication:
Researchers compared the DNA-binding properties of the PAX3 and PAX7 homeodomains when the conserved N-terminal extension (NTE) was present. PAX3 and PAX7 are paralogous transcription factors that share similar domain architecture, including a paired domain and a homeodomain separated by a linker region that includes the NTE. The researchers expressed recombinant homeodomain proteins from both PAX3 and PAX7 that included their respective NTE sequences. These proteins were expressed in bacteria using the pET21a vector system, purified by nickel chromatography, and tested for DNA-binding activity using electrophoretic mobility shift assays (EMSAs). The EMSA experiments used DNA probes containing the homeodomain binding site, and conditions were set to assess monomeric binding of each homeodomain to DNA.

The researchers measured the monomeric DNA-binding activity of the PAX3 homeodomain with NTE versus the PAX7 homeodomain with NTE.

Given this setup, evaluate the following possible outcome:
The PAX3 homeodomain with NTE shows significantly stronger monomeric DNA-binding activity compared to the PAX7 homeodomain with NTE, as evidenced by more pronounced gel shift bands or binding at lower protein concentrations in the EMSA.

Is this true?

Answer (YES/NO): NO